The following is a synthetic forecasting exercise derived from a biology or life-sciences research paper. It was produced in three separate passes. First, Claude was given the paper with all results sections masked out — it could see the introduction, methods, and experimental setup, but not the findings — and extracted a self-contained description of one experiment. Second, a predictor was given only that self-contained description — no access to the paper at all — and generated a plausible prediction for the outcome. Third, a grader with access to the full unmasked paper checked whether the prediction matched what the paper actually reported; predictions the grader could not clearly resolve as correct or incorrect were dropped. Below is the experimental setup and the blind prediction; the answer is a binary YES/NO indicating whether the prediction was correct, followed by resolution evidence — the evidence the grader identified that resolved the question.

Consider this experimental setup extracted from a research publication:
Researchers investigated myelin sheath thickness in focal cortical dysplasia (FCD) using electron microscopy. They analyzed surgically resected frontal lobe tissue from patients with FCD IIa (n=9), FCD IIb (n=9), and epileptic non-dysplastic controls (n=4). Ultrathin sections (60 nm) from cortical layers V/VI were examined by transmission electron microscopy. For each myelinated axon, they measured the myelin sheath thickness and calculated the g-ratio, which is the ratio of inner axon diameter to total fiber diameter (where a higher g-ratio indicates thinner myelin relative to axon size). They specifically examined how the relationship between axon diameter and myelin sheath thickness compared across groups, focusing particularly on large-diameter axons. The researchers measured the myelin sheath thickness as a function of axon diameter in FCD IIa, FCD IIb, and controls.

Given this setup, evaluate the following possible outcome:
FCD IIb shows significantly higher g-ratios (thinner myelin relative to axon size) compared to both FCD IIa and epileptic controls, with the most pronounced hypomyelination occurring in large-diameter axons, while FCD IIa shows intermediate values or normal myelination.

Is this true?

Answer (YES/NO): NO